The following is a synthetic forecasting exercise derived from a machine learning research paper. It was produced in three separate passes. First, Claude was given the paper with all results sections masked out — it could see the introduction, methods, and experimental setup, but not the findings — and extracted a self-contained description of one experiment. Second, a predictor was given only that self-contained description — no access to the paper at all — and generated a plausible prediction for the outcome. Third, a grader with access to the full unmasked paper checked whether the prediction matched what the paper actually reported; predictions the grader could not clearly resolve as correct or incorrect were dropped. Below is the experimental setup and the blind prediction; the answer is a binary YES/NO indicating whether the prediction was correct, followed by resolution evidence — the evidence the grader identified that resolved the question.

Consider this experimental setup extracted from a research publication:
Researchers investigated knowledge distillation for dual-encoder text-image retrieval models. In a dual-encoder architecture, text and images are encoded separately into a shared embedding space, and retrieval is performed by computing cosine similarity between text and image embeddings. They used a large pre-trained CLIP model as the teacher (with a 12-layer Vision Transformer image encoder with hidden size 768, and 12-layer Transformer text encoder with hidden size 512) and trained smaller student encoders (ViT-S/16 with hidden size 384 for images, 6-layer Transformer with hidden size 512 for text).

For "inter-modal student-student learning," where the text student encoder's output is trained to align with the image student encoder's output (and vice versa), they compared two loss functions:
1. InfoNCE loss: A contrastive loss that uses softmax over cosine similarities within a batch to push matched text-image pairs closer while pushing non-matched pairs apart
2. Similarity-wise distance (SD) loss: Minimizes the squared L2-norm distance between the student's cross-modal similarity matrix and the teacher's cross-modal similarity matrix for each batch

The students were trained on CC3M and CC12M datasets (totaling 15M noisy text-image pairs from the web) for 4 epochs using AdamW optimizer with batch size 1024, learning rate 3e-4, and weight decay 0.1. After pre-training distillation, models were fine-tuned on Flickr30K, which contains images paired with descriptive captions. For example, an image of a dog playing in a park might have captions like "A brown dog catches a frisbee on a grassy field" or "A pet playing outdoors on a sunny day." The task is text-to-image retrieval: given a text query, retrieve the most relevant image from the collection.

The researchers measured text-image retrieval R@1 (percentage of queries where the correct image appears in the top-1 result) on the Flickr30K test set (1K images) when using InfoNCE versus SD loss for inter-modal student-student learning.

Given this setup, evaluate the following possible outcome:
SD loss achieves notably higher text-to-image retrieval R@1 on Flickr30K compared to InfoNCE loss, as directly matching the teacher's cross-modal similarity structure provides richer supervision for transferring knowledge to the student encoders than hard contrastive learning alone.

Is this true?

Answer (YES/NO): YES